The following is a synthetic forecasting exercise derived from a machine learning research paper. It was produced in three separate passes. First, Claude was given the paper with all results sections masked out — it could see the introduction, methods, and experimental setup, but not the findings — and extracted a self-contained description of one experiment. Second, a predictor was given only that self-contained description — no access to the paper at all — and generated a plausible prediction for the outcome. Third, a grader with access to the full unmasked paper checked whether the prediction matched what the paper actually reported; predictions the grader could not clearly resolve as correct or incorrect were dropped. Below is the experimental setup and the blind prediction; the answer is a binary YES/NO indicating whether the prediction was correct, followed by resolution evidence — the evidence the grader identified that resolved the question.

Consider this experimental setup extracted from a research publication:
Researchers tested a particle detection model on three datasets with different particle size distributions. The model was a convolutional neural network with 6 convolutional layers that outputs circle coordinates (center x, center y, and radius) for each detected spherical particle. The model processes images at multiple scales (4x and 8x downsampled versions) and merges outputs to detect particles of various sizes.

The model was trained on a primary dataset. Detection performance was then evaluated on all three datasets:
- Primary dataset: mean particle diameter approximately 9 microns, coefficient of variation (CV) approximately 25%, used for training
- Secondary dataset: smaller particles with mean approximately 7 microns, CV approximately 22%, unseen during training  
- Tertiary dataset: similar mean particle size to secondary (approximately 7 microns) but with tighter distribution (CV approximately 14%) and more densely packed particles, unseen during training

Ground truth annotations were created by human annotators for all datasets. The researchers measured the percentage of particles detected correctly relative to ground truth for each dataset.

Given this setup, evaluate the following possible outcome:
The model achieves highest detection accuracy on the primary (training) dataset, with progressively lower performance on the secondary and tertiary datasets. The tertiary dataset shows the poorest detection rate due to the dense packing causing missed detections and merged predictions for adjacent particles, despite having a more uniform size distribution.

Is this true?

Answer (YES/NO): NO